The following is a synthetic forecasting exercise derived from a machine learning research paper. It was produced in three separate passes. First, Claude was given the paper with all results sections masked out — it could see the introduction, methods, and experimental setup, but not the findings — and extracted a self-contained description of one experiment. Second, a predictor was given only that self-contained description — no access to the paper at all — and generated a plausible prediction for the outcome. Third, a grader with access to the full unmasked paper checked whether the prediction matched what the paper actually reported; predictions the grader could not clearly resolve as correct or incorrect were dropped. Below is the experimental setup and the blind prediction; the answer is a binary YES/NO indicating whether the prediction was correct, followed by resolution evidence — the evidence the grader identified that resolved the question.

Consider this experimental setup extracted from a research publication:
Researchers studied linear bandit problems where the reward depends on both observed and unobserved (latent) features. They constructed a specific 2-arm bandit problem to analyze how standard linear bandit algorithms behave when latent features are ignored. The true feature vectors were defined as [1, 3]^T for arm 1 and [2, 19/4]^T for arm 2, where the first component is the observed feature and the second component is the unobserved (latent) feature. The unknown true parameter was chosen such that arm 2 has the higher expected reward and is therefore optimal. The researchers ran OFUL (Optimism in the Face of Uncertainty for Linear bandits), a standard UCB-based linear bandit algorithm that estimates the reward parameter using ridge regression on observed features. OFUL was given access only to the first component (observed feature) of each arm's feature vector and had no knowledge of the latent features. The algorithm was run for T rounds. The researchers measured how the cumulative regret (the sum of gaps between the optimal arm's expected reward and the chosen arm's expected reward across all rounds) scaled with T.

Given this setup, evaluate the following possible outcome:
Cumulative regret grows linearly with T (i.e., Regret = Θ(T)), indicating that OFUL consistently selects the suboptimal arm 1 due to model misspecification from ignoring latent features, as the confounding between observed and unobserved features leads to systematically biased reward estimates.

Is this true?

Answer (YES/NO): YES